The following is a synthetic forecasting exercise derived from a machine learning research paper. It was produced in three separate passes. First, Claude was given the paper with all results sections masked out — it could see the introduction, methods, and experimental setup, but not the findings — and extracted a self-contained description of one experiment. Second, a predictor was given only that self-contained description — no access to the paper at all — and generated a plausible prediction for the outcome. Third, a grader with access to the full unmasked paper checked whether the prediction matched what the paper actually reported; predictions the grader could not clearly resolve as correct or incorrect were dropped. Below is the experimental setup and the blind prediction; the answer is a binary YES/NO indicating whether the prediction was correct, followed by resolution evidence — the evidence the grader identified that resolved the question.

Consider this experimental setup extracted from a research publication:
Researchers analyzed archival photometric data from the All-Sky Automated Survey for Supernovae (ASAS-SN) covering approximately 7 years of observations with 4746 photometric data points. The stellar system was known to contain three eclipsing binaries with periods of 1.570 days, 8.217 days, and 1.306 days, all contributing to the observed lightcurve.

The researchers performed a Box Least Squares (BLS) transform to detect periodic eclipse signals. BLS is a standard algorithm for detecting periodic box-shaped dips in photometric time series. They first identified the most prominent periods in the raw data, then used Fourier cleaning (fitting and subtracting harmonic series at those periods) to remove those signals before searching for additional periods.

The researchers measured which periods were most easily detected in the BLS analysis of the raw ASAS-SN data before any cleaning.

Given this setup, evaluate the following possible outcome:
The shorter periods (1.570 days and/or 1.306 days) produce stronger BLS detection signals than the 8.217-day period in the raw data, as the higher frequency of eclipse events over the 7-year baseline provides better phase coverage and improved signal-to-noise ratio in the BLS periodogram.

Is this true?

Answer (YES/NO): NO